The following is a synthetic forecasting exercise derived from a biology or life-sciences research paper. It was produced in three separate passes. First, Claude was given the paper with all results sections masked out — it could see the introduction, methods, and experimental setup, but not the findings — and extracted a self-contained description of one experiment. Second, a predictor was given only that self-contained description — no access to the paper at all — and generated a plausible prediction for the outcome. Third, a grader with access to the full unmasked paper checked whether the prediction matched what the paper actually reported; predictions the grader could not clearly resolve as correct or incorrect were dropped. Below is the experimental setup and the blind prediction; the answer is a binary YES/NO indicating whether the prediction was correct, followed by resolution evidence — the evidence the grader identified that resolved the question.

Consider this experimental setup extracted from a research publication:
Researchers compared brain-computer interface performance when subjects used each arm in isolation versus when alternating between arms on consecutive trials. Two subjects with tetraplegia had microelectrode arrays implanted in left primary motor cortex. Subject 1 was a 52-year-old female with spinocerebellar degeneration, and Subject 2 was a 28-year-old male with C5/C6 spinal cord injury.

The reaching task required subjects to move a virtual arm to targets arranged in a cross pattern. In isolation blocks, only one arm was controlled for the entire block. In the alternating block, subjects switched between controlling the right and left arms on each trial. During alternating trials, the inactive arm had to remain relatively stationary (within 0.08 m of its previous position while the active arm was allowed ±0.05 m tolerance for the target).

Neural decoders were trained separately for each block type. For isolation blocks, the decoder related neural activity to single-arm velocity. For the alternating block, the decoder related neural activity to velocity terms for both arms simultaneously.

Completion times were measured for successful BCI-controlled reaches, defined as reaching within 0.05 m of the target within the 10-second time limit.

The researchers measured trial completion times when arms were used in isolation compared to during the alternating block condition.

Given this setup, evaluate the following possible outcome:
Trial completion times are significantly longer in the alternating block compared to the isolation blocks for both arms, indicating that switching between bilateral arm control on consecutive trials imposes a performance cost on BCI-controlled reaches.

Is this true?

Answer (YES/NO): NO